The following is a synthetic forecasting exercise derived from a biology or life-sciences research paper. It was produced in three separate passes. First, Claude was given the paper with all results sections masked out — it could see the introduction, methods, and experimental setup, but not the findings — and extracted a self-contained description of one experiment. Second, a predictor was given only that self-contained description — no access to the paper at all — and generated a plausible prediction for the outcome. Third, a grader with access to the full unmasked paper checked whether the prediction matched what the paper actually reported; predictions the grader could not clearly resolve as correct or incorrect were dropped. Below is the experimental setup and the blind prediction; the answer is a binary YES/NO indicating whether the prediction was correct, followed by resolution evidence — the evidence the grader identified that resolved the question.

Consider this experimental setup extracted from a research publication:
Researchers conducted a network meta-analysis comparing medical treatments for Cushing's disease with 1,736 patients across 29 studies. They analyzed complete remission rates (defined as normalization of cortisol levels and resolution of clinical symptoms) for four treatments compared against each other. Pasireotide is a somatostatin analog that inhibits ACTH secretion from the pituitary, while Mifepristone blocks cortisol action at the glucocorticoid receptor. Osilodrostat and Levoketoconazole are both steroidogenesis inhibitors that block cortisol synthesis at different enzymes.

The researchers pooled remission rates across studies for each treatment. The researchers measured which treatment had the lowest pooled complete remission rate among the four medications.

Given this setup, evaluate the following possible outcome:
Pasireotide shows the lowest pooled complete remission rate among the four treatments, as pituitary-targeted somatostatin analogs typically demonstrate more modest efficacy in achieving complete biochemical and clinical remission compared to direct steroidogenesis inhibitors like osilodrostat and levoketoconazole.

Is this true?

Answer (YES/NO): YES